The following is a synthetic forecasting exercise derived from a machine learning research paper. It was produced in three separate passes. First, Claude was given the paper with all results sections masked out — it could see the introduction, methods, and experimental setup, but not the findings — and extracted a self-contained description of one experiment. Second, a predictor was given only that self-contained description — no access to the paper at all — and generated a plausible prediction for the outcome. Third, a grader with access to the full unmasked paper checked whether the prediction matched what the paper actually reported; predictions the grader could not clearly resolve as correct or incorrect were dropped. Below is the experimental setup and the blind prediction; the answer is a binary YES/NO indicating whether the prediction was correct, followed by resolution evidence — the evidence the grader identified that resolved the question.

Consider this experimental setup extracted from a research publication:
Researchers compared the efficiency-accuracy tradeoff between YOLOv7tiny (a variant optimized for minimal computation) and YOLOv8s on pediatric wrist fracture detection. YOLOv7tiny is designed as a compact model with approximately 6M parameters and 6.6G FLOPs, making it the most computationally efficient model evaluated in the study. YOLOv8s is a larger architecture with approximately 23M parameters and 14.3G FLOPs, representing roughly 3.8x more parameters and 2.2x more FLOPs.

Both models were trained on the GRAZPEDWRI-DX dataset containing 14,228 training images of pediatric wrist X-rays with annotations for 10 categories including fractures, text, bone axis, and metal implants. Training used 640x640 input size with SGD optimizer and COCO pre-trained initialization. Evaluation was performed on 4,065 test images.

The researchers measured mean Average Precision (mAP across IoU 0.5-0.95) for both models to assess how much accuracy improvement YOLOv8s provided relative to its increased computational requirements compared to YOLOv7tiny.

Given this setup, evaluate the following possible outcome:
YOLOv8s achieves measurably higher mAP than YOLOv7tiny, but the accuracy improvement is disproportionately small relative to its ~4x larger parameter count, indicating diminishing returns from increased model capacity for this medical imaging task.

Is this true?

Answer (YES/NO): NO